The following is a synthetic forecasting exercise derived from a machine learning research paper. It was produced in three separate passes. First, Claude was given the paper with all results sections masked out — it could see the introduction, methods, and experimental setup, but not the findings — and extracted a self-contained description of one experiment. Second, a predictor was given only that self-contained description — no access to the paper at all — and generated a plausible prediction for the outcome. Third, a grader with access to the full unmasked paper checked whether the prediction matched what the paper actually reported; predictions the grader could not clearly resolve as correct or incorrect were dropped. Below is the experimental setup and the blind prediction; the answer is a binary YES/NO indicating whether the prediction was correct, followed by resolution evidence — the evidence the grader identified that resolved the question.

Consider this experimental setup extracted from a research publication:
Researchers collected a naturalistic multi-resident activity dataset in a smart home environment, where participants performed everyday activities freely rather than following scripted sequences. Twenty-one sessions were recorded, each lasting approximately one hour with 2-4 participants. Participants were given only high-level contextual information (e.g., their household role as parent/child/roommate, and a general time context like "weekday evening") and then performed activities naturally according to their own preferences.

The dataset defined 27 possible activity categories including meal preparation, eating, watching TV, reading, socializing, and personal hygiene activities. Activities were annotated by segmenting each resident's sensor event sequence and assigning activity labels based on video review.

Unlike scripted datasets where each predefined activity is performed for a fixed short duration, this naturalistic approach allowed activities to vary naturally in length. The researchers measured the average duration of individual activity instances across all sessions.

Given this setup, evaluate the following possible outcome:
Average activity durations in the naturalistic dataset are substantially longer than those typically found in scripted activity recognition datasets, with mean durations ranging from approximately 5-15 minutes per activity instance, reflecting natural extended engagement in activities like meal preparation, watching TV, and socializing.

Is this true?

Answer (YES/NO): NO